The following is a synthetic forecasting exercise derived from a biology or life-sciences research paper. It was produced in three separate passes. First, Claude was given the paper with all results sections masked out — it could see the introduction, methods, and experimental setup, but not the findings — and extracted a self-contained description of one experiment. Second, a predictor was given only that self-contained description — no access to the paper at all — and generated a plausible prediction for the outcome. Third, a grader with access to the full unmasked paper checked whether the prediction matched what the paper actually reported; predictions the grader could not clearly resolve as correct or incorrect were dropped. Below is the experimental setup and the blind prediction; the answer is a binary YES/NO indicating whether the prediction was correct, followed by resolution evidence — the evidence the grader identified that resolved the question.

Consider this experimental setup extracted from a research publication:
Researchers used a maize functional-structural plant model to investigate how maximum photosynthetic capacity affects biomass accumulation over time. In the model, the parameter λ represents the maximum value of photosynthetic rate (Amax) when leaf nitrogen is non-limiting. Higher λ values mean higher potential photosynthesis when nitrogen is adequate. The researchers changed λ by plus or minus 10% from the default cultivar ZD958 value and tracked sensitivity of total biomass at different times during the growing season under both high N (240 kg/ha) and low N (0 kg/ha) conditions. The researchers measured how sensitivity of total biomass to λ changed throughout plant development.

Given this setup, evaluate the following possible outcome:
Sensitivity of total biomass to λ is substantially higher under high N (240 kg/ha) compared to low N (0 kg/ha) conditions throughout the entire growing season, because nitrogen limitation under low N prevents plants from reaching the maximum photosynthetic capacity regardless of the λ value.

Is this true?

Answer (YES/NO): NO